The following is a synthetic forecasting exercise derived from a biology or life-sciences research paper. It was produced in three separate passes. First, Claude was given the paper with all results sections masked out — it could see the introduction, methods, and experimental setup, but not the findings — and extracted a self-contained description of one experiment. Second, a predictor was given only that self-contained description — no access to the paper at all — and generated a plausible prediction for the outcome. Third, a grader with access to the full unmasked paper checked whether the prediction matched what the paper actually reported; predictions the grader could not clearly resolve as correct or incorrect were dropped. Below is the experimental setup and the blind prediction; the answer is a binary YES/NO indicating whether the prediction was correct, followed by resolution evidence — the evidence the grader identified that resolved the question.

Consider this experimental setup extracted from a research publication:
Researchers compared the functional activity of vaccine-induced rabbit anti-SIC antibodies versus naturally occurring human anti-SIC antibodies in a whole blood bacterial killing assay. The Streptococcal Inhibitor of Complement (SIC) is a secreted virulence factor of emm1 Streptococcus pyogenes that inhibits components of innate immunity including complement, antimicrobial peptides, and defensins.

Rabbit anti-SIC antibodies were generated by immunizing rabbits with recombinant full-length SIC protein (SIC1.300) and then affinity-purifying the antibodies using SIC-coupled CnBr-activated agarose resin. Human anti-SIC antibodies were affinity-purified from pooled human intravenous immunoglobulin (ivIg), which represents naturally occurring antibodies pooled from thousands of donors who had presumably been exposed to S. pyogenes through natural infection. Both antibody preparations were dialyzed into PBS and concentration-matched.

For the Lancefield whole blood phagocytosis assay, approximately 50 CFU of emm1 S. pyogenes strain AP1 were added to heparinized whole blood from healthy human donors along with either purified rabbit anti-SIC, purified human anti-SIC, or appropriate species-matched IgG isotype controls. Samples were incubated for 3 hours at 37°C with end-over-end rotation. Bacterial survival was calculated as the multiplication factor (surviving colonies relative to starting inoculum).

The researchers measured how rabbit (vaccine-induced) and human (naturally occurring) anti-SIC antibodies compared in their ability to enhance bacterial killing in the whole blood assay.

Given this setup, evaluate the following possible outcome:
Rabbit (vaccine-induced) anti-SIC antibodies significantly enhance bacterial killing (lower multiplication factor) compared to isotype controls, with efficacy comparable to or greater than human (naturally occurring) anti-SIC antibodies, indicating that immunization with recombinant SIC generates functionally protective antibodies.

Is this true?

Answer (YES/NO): YES